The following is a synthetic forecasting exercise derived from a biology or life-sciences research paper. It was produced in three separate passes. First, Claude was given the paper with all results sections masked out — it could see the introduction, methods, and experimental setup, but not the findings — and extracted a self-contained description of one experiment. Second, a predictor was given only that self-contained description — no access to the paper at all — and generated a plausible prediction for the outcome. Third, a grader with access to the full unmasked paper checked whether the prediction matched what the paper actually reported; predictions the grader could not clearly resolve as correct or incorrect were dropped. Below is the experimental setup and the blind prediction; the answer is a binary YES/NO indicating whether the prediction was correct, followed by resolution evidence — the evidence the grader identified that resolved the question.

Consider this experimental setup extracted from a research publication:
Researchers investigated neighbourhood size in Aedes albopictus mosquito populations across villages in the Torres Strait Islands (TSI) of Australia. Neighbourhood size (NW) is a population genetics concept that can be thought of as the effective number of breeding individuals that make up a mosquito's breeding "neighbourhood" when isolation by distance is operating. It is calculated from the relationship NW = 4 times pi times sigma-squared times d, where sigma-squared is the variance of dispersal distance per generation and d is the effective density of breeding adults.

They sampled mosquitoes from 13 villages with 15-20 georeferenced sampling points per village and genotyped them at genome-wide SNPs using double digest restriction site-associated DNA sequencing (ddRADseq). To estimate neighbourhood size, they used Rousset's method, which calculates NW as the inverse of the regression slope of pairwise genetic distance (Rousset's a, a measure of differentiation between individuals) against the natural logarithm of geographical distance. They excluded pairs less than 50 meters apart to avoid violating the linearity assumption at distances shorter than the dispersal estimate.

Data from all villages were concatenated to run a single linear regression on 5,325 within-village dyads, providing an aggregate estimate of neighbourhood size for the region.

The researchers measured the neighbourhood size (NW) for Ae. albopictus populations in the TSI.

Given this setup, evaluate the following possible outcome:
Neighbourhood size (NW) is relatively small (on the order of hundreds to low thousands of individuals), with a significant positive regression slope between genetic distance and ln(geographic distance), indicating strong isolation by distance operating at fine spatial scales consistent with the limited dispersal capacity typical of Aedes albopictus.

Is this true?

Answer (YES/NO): NO